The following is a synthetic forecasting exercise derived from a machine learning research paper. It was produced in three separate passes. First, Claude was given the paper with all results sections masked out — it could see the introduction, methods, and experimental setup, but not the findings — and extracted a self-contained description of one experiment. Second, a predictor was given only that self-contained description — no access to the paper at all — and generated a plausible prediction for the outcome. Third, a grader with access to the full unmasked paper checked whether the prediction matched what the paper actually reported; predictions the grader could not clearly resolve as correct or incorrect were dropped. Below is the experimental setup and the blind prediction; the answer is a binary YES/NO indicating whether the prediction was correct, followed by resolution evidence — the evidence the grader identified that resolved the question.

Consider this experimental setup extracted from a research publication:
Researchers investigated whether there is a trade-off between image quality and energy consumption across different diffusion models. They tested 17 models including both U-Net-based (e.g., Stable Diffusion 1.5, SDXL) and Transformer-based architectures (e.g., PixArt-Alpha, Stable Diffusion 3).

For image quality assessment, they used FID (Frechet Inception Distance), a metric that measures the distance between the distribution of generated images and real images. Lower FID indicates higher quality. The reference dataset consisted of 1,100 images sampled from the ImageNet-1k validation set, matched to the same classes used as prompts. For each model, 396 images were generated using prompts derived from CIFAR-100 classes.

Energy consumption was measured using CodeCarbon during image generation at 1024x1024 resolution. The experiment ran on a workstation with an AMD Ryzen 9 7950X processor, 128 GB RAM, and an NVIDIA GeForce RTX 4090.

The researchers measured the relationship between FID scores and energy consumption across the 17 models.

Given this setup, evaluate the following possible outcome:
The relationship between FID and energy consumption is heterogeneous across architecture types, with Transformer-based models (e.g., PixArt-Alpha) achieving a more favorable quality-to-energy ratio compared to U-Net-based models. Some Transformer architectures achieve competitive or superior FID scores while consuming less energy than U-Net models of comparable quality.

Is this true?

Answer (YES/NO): NO